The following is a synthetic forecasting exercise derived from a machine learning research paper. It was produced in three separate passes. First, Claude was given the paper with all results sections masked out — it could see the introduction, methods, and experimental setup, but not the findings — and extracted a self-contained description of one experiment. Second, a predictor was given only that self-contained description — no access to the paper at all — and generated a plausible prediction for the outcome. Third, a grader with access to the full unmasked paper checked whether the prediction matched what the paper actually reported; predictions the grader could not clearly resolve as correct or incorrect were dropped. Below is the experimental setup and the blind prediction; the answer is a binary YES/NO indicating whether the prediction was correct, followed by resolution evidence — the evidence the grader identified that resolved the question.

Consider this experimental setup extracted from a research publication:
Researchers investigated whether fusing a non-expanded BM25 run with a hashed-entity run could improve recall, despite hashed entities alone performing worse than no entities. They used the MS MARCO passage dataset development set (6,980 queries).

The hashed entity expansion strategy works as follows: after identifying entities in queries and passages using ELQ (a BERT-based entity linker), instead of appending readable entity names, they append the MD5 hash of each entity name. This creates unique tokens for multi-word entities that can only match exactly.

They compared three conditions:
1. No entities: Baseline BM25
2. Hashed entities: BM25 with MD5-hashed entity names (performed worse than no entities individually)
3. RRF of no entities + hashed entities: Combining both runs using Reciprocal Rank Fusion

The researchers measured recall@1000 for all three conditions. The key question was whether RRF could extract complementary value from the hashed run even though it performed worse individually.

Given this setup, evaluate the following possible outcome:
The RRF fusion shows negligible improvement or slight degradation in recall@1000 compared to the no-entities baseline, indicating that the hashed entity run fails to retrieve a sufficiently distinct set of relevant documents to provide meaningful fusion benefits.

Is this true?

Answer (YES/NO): NO